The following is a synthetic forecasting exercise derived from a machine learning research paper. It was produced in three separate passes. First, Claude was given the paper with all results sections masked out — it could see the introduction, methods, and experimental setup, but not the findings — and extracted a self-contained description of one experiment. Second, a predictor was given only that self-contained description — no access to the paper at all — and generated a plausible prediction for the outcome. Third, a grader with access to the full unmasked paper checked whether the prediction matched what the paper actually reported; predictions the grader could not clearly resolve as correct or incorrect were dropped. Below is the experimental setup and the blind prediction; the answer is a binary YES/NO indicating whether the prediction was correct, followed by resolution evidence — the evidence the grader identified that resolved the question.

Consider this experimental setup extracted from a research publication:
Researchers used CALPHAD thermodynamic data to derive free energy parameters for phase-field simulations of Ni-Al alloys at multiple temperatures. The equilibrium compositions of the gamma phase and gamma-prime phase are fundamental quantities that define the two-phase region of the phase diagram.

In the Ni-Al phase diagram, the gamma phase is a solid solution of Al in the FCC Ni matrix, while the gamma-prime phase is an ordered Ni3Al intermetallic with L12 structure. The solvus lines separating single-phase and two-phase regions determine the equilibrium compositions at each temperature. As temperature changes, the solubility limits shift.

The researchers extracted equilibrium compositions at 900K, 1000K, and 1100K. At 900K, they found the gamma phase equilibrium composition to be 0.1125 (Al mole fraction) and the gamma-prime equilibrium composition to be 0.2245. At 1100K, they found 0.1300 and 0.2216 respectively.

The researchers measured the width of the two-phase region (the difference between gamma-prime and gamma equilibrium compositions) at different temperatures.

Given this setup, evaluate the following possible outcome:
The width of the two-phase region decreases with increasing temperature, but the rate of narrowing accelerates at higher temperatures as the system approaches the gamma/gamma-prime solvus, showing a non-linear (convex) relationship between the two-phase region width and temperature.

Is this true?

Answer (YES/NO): NO